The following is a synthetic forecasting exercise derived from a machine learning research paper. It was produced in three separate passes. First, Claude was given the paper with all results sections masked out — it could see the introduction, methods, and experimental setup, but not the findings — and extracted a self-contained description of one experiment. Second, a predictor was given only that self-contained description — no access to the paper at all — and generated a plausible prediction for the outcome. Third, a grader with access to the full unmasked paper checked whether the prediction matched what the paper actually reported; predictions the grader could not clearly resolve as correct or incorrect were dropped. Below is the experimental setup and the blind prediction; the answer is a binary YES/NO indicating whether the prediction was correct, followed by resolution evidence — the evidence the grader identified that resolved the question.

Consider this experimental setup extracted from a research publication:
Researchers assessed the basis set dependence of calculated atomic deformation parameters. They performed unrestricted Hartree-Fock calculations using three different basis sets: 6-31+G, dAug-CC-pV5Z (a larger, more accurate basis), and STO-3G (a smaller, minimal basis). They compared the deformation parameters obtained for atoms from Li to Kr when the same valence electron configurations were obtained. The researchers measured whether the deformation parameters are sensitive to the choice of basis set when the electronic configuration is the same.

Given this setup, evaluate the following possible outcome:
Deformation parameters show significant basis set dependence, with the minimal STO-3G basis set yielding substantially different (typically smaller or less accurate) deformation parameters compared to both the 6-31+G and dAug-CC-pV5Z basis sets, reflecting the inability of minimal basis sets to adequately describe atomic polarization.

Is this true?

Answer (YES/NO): NO